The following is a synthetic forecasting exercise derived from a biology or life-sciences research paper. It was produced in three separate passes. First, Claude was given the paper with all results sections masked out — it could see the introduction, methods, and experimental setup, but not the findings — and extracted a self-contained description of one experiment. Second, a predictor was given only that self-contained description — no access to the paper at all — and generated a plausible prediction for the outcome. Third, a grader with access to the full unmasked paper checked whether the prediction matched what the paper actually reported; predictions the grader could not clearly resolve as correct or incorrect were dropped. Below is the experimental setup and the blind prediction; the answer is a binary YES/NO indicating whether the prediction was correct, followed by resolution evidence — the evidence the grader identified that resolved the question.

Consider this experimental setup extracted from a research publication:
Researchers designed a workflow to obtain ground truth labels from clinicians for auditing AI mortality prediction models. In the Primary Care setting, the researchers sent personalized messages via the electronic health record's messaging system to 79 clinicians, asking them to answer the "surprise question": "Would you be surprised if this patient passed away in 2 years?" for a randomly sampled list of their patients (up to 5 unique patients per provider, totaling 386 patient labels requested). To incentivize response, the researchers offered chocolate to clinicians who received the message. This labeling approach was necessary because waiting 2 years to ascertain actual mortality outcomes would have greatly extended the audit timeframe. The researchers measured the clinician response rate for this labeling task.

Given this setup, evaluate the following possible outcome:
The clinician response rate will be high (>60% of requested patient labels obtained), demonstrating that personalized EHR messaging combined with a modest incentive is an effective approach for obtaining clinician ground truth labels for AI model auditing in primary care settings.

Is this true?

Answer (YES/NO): YES